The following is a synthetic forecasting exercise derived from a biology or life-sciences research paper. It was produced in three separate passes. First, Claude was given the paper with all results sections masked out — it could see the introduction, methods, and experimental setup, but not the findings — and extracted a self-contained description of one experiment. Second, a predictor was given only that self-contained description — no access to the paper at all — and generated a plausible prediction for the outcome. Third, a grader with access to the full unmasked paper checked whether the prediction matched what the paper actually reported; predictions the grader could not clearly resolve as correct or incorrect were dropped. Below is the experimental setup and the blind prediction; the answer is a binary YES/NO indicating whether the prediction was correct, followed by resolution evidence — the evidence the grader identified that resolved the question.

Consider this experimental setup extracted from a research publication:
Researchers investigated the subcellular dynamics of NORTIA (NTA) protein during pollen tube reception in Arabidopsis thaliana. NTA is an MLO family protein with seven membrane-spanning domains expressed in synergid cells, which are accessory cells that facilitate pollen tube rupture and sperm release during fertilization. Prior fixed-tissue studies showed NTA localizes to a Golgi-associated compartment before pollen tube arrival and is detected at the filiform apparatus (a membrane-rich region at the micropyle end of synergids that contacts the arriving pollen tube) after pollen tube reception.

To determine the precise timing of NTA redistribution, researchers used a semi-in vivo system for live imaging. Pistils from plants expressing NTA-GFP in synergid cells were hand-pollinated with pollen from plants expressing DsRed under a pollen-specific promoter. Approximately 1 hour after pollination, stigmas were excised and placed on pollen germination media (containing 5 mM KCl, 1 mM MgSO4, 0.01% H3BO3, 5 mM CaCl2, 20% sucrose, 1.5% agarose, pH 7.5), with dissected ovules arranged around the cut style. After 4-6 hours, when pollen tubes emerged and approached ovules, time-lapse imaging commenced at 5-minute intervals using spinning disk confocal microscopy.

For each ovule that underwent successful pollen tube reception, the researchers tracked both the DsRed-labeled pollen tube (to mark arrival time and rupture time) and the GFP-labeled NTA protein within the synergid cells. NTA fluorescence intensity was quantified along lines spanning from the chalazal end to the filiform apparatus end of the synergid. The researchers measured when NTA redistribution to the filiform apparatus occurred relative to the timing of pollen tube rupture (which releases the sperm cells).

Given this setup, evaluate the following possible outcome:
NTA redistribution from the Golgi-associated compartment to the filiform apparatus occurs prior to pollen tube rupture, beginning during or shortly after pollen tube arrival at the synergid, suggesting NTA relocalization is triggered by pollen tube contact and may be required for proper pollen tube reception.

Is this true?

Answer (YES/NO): YES